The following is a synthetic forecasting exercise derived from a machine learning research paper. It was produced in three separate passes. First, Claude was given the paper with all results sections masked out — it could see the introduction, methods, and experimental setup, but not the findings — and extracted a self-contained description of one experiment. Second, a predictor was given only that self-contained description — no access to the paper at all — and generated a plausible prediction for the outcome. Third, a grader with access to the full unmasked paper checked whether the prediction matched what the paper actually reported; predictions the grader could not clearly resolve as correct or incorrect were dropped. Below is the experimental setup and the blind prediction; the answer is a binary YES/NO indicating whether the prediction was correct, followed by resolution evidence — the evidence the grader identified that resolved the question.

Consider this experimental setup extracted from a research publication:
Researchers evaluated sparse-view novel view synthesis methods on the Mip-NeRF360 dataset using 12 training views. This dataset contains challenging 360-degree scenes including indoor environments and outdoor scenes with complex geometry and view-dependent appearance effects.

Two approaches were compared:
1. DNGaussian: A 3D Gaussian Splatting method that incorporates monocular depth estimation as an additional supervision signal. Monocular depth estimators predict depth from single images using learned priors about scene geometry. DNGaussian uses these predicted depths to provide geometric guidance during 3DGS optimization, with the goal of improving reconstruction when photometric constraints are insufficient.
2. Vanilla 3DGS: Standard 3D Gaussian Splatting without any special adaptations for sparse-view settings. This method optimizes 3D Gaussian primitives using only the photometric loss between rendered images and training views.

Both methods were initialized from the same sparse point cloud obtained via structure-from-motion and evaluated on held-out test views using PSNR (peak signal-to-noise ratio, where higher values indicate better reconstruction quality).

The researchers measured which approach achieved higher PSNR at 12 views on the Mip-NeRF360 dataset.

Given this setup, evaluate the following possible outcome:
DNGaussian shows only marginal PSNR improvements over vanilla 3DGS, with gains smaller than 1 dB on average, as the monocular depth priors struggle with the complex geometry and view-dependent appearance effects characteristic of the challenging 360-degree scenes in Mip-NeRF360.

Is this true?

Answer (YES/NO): NO